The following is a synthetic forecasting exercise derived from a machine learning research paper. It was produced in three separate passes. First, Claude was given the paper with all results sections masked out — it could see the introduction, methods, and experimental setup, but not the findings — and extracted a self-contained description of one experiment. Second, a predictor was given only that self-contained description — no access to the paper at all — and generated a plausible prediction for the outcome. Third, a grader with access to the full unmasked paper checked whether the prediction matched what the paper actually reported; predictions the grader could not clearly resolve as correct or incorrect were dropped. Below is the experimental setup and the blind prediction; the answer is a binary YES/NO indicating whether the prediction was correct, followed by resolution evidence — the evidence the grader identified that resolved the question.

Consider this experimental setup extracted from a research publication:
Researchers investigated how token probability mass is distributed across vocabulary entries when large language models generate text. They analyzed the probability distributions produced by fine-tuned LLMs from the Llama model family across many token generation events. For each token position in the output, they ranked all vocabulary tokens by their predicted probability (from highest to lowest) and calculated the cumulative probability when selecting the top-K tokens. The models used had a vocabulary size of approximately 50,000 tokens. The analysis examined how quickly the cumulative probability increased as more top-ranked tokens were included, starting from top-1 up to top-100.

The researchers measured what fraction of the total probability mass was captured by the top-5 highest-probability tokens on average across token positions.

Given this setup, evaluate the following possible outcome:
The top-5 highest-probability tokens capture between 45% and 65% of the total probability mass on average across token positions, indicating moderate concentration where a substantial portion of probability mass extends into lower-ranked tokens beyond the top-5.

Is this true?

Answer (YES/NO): NO